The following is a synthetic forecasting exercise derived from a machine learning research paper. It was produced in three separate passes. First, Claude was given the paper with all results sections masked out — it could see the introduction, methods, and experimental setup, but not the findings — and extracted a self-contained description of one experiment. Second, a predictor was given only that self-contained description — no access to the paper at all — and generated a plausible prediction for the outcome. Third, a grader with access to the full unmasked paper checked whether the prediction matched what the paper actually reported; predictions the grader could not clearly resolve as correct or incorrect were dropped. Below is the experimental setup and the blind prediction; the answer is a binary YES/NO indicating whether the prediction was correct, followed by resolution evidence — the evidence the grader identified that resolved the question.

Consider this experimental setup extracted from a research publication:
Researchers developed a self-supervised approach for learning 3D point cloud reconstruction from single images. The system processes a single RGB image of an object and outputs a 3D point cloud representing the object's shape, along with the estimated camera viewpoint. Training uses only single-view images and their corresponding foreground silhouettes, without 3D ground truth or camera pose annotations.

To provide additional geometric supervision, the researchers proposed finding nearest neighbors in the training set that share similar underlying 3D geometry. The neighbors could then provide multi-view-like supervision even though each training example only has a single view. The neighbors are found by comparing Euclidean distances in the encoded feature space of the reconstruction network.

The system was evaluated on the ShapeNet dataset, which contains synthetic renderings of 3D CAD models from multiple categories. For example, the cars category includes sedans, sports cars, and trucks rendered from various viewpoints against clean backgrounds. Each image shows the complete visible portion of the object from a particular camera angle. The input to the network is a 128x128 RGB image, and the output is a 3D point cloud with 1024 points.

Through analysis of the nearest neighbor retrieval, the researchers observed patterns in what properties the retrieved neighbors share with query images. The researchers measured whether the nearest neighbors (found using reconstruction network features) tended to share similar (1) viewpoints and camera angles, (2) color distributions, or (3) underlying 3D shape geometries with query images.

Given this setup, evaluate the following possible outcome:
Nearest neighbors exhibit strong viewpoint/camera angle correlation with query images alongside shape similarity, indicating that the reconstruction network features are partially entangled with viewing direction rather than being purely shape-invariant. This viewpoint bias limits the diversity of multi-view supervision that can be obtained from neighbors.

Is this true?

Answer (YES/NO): NO